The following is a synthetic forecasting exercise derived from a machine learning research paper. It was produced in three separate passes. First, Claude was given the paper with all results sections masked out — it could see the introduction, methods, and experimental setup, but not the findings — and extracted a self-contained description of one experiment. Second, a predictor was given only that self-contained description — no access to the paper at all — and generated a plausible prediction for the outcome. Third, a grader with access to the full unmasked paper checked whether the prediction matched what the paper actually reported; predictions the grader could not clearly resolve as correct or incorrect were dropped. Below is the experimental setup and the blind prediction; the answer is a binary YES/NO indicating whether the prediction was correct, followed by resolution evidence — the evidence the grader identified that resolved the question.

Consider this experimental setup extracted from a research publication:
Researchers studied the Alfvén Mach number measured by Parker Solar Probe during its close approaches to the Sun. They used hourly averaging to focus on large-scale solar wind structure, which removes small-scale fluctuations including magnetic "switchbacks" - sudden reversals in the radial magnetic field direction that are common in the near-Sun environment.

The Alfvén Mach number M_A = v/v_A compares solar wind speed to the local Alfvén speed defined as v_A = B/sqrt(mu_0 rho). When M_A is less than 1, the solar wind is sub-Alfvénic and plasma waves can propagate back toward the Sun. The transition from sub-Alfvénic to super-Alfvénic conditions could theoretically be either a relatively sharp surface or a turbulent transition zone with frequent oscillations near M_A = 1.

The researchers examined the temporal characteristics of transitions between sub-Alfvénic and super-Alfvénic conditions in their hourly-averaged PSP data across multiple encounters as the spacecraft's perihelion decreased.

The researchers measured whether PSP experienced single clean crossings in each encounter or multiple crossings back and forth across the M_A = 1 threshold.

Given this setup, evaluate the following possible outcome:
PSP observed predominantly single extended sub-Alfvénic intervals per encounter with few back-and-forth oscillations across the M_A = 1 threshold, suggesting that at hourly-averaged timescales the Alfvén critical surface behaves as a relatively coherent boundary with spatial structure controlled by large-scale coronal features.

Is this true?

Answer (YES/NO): NO